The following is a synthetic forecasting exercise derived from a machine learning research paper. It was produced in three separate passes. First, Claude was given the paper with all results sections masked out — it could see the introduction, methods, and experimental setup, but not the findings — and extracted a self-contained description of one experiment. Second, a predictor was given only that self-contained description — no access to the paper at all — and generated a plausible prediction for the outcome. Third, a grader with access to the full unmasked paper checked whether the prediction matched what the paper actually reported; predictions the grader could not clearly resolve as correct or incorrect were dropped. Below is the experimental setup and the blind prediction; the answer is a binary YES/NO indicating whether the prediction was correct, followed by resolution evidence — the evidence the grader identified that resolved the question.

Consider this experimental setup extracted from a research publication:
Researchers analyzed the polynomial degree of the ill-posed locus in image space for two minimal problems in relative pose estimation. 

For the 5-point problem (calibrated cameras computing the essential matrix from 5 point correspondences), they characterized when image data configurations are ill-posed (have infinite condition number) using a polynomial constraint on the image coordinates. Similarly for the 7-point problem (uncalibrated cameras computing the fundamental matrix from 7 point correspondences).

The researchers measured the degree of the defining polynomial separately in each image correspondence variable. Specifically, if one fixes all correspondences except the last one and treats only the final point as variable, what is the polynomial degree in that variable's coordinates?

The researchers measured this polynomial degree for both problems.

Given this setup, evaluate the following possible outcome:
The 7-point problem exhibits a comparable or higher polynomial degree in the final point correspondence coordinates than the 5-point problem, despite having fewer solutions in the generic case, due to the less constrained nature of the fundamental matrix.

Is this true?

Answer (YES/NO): NO